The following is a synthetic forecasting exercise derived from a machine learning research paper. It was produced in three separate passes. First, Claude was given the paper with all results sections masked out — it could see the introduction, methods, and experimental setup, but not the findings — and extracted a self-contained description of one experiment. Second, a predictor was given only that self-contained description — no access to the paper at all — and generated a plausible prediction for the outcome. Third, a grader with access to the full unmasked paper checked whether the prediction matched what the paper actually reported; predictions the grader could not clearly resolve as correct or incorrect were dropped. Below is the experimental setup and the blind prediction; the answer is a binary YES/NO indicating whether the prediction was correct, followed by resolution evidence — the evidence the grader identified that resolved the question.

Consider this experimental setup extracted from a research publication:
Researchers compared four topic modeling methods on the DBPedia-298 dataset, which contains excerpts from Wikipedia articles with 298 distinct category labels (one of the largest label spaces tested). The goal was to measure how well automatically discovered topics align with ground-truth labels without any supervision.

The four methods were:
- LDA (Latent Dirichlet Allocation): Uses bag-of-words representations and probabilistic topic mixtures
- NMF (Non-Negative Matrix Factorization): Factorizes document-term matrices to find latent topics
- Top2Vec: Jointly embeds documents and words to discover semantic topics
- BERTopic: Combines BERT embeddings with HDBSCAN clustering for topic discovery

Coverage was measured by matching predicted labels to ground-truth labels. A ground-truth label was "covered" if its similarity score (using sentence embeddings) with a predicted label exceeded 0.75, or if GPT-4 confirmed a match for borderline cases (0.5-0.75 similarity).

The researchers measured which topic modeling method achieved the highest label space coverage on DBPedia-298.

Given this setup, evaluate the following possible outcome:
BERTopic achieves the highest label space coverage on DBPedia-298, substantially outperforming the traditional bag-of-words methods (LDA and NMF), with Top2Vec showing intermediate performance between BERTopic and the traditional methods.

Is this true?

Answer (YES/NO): NO